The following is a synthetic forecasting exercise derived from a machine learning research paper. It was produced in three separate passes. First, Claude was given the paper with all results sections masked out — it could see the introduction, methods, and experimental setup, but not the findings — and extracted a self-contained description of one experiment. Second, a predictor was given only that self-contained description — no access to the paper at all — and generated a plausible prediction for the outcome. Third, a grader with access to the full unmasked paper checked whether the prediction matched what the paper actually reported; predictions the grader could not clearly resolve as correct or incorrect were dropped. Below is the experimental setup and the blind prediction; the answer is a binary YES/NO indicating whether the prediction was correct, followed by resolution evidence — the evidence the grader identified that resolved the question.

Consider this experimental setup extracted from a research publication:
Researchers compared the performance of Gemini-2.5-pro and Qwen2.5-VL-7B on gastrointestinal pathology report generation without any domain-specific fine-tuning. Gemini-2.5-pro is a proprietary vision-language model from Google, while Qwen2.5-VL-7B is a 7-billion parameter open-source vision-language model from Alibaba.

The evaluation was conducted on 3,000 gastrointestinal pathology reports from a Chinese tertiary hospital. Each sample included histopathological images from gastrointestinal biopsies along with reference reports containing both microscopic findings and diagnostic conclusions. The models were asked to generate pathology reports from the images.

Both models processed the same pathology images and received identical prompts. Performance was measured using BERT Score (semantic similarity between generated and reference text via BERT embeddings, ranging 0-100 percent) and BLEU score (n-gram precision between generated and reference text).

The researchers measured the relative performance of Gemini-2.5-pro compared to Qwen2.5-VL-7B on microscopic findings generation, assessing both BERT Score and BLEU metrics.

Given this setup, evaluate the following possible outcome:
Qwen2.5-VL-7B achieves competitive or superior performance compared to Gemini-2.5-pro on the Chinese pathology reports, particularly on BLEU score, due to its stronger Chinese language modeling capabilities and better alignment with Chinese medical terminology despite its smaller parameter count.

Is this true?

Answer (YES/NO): YES